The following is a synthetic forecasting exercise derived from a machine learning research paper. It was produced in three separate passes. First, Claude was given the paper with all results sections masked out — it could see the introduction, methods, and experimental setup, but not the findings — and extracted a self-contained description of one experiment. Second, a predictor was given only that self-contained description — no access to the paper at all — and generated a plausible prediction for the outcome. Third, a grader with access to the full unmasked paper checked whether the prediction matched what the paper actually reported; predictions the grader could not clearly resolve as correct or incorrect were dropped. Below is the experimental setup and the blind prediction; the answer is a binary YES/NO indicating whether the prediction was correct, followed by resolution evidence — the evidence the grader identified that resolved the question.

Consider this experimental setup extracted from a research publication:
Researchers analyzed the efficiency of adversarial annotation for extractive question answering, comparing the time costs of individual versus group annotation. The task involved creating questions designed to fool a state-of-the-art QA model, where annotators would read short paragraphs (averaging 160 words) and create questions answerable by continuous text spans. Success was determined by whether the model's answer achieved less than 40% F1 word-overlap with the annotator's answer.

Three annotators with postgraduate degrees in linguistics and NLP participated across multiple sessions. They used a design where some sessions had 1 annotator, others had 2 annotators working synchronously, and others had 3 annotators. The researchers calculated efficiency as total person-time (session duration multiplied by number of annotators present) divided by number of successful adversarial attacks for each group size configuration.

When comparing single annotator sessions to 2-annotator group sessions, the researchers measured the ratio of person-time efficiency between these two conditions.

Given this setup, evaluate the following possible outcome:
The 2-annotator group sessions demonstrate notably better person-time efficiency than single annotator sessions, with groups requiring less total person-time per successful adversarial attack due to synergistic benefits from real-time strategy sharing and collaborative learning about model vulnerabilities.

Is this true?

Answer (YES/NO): NO